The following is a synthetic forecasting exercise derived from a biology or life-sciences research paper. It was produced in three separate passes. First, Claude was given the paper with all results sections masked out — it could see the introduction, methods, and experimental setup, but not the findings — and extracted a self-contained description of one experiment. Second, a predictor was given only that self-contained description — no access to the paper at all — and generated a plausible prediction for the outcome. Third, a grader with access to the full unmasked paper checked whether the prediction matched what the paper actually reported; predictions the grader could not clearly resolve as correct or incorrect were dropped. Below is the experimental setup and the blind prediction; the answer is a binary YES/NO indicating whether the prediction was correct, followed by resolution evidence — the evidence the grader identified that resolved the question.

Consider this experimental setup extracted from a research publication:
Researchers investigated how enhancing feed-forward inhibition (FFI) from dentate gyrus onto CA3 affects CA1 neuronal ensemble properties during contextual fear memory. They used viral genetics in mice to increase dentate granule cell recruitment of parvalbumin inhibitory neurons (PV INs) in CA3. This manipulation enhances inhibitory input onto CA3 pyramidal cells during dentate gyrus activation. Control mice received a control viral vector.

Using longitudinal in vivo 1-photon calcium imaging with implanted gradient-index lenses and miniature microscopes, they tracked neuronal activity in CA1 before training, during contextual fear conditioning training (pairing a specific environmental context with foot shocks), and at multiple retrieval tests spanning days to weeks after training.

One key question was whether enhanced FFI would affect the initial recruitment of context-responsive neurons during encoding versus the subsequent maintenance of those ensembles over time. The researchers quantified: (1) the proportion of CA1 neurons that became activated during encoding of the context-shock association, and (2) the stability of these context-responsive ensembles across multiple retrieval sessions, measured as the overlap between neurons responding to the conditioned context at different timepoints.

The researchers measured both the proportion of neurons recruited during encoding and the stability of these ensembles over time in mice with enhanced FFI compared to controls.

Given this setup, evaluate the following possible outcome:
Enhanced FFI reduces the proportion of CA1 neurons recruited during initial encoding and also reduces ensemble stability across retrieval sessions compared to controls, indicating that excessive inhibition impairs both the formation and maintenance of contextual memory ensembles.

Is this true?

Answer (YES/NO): NO